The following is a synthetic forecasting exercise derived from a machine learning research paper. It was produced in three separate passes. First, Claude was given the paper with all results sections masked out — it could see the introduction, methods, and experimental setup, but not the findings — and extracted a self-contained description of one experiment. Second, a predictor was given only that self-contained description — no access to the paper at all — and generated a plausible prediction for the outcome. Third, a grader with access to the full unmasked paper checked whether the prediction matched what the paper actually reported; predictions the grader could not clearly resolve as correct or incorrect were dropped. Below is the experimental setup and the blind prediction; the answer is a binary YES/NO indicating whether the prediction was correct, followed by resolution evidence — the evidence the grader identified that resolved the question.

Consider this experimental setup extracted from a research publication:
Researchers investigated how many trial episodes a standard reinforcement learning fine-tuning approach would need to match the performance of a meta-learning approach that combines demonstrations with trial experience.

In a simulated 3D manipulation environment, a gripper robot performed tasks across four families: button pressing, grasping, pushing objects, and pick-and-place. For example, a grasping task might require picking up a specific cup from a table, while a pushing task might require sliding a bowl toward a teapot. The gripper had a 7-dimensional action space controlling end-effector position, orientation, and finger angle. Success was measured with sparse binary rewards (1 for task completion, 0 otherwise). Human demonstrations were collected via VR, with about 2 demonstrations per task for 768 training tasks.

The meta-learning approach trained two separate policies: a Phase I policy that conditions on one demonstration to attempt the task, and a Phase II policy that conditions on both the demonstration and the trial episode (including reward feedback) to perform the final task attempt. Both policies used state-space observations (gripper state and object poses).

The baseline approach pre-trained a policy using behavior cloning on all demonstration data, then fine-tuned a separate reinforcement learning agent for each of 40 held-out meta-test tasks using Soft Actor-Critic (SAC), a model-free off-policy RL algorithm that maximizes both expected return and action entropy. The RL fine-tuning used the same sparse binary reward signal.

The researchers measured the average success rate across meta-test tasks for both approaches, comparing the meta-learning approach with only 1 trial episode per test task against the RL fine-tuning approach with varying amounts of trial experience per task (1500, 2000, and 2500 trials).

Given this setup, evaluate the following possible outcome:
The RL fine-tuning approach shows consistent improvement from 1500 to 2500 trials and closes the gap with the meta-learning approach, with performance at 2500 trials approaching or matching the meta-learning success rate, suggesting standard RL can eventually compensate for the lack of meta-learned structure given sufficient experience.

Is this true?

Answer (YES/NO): YES